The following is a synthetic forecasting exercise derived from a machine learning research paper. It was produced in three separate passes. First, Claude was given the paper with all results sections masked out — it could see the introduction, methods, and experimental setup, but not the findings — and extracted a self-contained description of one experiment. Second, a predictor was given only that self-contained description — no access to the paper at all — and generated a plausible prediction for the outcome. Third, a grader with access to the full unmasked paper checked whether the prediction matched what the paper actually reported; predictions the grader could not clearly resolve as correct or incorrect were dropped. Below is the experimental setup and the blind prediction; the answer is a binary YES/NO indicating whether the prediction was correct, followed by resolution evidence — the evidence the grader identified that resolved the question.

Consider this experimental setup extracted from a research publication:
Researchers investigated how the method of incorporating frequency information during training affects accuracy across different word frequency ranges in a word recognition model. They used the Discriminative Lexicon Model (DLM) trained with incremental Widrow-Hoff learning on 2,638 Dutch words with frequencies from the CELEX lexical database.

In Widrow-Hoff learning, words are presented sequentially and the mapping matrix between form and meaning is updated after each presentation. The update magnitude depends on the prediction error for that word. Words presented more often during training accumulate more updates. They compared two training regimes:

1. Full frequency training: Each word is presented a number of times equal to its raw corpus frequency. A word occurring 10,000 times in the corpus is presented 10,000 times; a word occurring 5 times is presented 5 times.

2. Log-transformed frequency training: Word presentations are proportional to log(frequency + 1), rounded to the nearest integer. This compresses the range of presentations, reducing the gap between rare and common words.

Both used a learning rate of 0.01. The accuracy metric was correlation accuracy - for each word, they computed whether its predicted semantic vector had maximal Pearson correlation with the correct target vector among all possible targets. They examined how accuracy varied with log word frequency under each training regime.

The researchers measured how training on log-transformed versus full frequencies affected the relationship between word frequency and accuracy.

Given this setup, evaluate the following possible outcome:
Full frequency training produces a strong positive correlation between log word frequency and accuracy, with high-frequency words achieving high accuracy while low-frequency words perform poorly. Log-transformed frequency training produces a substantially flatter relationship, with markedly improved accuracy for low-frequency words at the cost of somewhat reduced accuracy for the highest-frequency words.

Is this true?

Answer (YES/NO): YES